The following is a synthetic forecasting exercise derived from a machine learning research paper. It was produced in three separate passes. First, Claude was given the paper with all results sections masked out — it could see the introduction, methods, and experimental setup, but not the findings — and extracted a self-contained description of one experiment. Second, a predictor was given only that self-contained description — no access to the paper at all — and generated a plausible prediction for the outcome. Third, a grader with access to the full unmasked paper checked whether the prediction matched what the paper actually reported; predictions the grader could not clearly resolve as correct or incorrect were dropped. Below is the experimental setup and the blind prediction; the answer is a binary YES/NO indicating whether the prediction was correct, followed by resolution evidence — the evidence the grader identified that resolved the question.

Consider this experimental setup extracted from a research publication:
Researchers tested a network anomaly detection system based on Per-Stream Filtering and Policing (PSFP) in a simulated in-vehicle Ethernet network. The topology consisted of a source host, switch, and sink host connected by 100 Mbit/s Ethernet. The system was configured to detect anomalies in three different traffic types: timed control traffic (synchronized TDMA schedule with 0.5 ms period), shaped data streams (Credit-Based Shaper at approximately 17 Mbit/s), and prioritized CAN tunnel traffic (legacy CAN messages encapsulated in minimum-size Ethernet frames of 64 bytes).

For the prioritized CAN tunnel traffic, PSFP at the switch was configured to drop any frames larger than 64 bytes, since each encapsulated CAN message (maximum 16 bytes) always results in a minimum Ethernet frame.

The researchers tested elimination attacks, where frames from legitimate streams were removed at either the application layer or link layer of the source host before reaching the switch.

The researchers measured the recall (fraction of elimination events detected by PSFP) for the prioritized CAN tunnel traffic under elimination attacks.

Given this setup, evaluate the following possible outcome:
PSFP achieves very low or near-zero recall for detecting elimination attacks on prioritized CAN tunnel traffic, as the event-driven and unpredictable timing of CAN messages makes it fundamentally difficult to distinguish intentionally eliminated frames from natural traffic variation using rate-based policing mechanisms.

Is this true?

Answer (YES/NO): YES